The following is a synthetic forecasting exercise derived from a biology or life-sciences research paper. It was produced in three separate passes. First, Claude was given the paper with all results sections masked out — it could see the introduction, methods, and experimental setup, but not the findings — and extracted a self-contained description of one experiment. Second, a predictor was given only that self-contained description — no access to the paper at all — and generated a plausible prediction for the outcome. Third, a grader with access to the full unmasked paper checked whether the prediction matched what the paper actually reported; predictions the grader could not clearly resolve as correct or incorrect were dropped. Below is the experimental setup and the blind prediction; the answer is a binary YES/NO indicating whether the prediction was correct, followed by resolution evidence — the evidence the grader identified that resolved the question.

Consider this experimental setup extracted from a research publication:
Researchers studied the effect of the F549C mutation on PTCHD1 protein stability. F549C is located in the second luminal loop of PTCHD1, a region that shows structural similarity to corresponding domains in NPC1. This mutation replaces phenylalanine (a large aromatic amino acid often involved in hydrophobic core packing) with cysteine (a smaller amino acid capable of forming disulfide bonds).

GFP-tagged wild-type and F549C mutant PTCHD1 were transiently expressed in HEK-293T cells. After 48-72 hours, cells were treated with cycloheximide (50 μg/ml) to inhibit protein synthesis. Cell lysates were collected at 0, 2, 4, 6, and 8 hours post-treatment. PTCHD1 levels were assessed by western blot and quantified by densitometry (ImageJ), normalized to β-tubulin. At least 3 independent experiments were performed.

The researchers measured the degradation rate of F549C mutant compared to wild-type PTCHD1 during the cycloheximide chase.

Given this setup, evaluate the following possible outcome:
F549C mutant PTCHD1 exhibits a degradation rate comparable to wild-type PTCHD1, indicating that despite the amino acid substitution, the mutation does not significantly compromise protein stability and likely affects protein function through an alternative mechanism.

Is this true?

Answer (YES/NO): NO